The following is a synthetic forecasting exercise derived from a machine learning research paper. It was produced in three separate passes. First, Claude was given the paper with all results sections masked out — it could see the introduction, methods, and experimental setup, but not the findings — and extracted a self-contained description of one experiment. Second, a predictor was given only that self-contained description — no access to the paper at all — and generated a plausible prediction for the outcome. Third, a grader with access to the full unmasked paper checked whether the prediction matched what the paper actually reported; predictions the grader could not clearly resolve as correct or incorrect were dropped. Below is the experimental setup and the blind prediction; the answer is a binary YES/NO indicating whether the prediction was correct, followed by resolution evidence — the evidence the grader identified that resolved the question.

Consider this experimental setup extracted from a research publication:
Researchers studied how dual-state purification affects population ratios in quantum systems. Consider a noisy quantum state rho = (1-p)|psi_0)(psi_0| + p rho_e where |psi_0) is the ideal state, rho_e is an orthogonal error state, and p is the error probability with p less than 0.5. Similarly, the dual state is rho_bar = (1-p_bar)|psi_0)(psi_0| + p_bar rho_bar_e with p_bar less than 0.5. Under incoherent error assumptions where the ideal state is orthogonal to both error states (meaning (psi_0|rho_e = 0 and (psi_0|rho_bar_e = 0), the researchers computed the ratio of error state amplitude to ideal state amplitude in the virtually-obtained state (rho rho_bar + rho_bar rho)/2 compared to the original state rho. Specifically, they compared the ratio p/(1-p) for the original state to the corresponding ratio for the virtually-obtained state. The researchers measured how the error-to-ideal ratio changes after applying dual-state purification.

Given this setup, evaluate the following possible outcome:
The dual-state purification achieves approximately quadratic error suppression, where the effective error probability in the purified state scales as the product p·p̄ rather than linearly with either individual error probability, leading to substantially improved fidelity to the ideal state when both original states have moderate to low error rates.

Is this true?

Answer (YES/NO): YES